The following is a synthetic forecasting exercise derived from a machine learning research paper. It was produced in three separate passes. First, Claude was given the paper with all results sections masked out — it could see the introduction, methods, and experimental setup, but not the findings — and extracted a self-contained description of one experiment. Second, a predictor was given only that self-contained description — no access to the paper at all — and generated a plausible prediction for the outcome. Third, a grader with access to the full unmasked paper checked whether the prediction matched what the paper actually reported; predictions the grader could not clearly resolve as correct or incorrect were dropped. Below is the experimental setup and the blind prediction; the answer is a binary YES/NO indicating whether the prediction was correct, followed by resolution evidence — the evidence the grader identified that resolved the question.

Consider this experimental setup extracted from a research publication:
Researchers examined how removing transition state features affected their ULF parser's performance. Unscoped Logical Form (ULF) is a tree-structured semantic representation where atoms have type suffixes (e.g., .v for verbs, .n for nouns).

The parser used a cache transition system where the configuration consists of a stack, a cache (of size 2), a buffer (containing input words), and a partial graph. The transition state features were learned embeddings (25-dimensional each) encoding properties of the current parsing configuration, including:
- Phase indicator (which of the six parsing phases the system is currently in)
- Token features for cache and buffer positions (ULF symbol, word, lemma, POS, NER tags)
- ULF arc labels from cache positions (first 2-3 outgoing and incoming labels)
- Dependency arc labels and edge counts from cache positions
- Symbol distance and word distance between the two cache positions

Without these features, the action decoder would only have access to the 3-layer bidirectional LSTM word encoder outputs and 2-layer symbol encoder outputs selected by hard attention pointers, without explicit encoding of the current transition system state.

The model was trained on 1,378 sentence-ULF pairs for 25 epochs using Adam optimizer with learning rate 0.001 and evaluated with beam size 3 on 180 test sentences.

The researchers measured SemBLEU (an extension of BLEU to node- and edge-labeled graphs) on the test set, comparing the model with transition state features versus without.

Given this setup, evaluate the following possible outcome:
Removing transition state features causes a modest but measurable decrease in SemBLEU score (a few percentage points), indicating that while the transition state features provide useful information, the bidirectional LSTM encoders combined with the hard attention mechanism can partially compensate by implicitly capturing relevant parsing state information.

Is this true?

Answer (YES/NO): NO